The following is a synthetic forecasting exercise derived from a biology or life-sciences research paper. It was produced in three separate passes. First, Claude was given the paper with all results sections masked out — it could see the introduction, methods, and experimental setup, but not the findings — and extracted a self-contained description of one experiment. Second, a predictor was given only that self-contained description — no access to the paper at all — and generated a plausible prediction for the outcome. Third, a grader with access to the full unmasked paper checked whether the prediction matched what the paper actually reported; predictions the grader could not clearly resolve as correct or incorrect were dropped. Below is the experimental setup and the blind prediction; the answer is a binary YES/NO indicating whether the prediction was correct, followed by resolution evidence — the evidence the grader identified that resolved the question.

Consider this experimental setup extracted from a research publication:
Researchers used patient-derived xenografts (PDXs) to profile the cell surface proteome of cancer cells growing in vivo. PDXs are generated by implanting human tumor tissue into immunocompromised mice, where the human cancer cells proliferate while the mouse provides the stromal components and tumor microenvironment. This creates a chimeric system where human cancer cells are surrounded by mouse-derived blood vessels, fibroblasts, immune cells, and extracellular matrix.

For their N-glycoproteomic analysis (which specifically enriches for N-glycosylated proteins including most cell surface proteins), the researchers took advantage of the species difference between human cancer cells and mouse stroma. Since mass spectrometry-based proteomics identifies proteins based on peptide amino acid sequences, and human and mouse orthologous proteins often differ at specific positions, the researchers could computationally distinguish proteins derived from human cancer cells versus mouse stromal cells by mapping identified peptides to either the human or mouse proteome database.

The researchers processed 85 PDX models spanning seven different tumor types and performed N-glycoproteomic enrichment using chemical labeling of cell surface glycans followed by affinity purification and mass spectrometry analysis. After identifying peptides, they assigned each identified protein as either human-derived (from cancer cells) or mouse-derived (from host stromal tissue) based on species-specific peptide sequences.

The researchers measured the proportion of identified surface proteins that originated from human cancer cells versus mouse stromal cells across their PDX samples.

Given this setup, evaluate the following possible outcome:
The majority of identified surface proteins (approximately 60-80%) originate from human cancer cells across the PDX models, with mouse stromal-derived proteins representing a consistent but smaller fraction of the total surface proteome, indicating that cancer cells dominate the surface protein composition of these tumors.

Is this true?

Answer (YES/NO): NO